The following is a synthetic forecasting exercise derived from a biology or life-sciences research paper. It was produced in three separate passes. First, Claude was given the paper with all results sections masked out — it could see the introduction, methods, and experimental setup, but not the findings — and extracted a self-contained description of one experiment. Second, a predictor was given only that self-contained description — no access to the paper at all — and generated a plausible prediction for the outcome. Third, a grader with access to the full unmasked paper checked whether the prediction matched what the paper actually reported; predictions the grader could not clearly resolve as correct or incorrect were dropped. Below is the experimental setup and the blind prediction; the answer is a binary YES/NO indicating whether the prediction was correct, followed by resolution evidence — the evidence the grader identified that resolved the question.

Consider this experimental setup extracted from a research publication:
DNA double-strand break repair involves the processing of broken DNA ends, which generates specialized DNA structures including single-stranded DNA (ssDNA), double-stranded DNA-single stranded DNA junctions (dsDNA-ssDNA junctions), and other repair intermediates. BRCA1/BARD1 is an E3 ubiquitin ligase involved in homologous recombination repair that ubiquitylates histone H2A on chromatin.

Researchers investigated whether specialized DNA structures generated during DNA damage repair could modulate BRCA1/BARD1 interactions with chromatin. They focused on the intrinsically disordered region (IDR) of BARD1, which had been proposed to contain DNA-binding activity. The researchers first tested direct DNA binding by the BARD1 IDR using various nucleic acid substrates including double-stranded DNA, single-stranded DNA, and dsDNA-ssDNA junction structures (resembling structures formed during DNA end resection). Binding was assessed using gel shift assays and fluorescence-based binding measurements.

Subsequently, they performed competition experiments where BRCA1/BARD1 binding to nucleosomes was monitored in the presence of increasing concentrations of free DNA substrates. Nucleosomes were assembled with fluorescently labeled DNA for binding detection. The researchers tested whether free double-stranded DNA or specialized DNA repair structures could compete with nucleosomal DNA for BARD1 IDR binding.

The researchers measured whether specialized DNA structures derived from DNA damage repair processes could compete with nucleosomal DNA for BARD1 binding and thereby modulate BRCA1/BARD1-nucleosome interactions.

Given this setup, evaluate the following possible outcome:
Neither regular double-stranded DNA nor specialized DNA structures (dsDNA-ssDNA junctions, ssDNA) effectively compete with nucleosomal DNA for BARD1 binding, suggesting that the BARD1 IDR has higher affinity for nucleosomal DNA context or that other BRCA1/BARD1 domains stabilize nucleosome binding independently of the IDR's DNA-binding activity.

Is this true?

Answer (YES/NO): NO